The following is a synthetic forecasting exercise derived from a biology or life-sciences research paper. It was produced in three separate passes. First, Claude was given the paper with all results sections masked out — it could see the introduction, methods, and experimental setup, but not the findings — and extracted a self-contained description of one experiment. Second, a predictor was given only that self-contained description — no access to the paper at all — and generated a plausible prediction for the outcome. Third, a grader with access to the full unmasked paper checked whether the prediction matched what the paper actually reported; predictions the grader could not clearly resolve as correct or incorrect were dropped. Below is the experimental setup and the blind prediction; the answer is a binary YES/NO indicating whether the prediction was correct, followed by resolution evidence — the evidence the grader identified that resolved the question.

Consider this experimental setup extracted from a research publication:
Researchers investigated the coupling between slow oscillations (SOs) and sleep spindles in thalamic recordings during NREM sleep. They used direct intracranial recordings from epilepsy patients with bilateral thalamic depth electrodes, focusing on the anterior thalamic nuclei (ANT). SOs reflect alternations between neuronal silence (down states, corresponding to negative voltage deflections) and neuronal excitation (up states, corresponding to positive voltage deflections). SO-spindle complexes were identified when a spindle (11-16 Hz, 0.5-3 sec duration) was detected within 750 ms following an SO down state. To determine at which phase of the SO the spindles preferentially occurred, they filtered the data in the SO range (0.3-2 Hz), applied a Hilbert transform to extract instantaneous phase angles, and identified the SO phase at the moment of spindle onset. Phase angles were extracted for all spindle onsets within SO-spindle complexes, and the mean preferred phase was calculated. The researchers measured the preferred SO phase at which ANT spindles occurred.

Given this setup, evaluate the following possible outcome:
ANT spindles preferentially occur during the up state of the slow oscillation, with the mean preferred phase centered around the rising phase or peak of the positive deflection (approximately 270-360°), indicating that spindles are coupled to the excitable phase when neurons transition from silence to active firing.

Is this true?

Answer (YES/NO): NO